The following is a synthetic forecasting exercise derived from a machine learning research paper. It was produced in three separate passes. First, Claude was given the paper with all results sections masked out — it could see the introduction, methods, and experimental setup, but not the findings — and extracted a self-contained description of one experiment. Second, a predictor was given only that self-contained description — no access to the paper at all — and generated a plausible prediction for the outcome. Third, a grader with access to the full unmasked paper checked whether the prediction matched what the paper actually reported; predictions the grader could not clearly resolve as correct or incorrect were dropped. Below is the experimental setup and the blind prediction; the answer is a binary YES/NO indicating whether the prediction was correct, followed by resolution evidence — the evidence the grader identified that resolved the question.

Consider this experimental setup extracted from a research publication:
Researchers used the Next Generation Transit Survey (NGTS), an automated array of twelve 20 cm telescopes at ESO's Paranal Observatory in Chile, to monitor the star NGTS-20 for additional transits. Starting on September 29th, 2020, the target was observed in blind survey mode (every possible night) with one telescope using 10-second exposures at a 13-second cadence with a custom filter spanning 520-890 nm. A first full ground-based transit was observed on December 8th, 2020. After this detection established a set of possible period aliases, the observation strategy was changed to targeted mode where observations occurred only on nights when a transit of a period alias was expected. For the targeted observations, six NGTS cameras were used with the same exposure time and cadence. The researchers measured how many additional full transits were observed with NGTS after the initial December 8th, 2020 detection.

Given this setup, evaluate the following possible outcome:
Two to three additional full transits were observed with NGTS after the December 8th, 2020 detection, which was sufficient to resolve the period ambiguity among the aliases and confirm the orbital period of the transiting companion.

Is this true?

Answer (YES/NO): NO